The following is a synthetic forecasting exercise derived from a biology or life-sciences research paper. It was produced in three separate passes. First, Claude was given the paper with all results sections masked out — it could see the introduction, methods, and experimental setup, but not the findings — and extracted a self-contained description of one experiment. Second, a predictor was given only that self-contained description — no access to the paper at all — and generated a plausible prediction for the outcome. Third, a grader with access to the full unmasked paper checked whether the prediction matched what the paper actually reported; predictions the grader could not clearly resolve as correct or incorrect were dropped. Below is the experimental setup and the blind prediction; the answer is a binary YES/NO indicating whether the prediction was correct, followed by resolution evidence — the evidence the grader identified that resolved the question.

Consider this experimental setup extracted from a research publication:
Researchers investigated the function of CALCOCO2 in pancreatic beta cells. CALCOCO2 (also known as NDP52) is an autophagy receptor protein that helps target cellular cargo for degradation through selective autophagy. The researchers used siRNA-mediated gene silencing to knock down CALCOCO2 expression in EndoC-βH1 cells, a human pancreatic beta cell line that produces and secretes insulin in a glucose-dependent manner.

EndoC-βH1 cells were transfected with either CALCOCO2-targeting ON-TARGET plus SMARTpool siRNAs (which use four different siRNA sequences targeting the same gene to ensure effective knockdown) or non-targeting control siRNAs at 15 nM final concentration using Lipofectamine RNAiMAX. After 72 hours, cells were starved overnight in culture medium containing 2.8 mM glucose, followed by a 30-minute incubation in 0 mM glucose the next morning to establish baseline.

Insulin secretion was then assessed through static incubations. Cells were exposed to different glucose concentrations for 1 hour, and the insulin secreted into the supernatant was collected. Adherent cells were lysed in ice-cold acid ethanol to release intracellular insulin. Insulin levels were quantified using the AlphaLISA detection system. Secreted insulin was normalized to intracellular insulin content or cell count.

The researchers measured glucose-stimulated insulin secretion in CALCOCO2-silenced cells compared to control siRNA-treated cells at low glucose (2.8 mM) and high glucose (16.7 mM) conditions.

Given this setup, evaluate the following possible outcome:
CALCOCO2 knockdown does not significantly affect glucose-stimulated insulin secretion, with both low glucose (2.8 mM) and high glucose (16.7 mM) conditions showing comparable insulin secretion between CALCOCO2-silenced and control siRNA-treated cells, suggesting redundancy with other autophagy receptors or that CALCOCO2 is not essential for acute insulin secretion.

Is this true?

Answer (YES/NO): NO